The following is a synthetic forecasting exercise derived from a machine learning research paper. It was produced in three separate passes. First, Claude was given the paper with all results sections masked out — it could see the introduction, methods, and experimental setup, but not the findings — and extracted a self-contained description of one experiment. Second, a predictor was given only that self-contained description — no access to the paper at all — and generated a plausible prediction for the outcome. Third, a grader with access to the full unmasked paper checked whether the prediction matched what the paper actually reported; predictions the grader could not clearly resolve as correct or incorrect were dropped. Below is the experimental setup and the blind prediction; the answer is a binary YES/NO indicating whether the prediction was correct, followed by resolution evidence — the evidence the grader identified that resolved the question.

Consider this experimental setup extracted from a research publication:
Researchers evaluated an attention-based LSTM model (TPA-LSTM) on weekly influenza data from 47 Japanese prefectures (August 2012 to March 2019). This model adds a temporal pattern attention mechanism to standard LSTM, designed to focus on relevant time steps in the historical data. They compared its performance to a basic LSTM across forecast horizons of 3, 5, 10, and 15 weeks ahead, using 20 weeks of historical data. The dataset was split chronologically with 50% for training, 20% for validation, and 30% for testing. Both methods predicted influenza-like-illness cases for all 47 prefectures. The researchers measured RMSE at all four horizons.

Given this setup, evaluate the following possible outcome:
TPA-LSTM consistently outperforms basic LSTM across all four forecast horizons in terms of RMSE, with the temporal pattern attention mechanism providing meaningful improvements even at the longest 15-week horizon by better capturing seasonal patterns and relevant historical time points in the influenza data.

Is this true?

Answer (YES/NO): NO